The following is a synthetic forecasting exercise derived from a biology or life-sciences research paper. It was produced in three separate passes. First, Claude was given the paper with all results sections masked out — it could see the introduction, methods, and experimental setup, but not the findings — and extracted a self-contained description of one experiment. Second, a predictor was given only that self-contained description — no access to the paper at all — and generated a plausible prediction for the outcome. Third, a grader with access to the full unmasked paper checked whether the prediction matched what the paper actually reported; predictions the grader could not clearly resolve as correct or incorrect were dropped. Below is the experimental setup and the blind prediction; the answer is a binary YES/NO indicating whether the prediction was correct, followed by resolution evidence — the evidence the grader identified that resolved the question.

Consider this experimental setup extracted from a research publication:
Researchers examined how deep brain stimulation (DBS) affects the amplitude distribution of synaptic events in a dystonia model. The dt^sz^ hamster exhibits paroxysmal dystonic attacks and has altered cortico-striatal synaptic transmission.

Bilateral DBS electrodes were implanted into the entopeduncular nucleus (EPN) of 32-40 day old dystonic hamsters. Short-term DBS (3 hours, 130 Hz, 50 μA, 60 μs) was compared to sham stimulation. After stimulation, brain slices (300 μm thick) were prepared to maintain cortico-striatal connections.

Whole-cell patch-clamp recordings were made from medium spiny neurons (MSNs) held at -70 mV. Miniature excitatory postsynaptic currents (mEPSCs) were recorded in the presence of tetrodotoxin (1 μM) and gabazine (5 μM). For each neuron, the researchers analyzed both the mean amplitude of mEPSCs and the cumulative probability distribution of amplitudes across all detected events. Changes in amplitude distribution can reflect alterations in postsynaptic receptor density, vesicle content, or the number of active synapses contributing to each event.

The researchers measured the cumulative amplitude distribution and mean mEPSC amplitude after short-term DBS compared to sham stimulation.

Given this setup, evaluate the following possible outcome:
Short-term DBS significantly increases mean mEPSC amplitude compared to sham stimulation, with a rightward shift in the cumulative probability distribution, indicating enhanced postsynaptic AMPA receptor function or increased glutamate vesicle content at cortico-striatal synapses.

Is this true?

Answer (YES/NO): NO